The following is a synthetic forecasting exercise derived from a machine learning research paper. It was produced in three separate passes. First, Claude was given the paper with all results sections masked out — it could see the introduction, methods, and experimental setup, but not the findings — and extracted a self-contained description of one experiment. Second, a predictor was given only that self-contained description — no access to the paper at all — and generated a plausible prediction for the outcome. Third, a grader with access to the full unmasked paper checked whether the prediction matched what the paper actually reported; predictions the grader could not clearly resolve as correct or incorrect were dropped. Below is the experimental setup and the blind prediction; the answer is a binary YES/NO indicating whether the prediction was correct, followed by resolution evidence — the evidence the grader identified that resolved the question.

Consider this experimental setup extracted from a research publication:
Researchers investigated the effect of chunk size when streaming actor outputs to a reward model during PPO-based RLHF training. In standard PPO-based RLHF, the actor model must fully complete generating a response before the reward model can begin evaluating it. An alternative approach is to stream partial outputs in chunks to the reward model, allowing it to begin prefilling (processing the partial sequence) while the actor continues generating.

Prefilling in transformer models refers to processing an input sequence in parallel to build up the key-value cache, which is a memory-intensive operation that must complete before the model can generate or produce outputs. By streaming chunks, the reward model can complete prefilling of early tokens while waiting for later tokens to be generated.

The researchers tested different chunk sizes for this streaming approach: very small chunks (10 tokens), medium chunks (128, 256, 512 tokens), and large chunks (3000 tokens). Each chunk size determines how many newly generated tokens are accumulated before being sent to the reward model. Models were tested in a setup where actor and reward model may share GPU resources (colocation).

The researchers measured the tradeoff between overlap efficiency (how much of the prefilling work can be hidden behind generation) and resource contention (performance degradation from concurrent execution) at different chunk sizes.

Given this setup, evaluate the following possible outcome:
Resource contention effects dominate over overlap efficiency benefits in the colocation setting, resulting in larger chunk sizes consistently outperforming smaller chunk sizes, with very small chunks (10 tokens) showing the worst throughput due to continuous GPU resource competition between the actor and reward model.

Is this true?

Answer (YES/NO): NO